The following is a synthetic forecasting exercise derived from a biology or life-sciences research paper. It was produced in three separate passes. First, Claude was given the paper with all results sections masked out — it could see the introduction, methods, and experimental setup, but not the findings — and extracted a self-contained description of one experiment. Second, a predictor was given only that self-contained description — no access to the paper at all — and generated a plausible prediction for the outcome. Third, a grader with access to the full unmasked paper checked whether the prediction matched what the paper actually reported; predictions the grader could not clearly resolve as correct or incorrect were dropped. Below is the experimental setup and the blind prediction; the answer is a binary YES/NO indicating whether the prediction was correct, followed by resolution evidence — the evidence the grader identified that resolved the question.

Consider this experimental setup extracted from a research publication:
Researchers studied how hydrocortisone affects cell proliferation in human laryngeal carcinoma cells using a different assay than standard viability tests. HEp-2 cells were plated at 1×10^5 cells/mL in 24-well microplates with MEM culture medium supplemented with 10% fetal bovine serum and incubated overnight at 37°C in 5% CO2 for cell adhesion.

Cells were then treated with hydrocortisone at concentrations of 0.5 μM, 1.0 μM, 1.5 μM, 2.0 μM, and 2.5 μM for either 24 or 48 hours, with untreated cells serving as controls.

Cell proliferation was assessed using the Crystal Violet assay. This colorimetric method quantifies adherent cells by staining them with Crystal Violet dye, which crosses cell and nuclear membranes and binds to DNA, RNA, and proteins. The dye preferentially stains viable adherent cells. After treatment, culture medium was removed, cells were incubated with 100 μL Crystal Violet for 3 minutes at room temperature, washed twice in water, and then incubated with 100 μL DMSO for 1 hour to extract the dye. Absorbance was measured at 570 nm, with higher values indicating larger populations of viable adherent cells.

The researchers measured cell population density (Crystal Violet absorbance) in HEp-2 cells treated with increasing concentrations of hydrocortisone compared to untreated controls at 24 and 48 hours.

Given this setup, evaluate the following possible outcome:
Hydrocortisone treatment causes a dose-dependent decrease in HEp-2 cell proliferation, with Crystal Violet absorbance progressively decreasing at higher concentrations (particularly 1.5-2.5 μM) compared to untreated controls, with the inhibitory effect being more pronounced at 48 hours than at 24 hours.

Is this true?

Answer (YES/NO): NO